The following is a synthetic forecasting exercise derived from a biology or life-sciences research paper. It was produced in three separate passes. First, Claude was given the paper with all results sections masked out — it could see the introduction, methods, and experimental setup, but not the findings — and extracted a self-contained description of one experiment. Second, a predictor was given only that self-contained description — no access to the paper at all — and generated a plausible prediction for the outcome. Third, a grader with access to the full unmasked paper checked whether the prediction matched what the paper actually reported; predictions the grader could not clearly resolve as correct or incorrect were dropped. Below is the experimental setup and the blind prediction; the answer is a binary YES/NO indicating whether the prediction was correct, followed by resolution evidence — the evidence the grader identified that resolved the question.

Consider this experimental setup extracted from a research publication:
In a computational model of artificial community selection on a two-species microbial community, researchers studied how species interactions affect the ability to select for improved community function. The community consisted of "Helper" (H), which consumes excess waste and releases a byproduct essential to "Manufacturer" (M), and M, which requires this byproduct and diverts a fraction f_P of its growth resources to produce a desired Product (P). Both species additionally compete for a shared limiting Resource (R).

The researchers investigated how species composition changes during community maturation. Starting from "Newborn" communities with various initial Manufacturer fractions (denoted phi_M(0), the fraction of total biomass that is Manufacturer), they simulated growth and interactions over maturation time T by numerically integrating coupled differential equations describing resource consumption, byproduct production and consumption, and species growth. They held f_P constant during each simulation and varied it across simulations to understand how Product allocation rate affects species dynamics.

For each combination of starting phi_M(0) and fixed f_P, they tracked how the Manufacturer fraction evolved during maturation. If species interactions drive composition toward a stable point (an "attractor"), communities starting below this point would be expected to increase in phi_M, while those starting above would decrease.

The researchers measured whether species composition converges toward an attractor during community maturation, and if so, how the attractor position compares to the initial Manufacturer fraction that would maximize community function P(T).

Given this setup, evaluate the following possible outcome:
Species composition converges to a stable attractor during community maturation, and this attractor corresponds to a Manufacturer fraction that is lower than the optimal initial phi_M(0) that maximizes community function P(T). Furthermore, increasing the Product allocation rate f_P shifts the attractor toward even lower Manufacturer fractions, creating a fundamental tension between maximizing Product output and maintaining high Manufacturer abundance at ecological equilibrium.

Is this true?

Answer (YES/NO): NO